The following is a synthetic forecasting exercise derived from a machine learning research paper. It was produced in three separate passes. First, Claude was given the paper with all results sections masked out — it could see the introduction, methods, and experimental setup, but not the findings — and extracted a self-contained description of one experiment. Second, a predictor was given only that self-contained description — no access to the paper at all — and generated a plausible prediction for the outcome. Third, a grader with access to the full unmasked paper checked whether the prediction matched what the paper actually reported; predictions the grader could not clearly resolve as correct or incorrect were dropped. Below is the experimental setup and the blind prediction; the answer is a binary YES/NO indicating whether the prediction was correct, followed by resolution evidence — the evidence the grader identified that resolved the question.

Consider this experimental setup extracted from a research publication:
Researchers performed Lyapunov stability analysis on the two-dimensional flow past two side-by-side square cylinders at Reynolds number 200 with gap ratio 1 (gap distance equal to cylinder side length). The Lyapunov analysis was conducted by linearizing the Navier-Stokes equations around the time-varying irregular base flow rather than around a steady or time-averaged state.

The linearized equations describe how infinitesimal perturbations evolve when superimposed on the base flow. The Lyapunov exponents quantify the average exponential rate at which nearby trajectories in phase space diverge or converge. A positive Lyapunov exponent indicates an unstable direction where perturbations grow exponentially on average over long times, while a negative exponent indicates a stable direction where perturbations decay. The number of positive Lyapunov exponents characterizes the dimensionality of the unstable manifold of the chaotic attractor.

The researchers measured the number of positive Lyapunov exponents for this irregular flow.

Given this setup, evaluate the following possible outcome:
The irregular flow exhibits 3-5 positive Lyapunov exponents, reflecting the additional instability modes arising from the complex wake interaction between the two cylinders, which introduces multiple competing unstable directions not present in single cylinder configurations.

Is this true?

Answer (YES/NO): NO